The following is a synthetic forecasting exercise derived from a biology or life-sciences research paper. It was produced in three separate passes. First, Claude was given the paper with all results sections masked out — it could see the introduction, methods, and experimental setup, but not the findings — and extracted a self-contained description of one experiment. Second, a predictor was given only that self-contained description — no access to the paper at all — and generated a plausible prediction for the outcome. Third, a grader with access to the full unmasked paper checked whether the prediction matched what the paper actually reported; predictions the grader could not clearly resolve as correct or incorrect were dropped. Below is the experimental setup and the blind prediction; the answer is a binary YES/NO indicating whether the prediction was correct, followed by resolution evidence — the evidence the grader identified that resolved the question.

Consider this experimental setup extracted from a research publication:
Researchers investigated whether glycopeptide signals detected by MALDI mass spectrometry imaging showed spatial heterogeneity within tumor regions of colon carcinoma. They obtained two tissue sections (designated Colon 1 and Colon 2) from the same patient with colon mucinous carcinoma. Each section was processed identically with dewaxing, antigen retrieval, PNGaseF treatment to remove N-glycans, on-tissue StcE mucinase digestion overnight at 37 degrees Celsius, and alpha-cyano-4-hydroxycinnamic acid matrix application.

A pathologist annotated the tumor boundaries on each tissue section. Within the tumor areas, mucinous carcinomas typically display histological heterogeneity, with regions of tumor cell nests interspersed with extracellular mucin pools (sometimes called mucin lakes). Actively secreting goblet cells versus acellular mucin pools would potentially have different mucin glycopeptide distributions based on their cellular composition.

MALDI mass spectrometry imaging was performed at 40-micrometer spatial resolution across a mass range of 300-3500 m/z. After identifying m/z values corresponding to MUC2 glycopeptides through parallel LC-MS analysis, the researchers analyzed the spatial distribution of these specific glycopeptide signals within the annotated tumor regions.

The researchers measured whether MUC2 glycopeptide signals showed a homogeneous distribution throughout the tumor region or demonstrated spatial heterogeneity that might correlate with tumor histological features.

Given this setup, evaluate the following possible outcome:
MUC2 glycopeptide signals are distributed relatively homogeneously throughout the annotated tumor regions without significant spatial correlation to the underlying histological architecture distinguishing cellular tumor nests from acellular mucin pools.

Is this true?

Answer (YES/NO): NO